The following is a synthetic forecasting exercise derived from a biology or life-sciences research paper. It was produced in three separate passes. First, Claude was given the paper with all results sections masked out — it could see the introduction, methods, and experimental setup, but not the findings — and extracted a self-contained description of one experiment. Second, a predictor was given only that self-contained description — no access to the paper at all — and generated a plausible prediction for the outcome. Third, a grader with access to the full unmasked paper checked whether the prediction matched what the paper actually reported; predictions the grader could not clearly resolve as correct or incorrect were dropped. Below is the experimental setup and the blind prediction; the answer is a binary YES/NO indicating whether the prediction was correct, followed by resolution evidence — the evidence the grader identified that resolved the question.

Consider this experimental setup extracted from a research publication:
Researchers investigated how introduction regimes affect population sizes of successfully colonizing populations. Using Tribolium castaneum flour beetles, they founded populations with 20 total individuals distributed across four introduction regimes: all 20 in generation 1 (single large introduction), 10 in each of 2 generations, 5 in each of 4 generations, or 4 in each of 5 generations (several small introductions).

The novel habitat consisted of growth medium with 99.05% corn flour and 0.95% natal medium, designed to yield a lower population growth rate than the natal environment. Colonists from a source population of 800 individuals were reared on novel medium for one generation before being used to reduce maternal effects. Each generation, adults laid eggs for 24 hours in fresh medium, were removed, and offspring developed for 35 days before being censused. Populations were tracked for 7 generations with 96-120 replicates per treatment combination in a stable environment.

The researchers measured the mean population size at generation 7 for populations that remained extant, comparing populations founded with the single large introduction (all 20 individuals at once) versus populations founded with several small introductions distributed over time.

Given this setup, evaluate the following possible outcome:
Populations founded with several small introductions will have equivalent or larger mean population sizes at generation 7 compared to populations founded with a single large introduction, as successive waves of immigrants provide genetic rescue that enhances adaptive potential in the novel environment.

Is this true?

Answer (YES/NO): NO